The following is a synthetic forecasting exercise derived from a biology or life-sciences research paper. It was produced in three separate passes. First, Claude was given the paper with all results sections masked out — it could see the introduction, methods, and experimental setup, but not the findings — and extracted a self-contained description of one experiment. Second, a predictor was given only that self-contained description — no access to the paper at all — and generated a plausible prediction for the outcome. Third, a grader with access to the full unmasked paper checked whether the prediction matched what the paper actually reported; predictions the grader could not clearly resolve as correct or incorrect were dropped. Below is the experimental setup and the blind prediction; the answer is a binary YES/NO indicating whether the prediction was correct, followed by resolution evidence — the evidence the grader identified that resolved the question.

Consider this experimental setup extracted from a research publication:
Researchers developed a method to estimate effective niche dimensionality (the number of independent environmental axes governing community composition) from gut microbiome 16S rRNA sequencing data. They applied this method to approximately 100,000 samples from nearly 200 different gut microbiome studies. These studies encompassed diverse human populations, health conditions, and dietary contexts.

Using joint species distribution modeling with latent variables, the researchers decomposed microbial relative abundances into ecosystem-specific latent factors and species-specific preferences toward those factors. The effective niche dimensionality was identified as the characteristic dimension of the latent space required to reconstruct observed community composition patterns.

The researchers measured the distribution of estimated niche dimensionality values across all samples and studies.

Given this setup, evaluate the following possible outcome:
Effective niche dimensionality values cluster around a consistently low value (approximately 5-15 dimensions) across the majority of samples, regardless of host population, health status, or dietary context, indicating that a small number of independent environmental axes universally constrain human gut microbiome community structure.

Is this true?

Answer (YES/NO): NO